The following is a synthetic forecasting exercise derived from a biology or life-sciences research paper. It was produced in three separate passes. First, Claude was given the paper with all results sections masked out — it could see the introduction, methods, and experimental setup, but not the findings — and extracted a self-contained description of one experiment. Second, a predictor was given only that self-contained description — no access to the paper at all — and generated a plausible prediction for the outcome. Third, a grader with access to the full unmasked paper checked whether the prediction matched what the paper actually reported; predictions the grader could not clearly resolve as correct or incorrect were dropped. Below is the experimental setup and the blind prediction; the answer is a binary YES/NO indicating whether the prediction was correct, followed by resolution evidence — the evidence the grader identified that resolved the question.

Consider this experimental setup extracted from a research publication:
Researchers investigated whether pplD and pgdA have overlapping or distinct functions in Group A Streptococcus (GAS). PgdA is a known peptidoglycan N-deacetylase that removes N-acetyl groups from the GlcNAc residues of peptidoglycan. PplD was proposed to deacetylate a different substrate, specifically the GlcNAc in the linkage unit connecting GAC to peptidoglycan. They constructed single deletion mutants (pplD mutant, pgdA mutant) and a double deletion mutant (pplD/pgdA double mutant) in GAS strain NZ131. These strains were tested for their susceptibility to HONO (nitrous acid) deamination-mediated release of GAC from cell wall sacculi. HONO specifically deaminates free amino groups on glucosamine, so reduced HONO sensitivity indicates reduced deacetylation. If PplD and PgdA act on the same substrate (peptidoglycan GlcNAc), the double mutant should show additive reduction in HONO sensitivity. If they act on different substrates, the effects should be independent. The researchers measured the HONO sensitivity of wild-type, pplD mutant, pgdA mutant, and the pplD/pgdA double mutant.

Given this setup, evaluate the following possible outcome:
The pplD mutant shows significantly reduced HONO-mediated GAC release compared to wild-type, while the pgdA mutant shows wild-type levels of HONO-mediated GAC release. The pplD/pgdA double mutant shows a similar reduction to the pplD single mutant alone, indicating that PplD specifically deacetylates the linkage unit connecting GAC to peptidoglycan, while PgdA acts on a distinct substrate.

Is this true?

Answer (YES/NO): YES